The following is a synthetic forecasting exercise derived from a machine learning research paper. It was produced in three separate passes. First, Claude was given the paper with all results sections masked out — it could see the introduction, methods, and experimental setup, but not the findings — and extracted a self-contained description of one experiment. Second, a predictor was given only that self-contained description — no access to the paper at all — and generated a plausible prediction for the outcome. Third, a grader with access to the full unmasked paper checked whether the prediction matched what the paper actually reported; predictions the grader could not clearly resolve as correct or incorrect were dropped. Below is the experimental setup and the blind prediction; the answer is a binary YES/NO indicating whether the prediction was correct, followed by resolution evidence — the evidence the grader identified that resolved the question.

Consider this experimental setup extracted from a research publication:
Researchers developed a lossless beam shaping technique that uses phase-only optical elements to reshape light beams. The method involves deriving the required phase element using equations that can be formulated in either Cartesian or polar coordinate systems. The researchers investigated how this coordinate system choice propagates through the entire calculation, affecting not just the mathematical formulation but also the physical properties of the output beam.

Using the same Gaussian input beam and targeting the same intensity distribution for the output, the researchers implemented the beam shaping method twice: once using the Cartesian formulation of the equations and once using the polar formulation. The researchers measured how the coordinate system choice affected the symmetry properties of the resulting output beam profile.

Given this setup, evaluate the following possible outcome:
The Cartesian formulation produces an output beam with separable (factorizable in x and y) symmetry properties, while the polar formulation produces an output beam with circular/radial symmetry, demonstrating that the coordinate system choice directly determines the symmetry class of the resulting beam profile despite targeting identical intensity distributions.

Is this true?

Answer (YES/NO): YES